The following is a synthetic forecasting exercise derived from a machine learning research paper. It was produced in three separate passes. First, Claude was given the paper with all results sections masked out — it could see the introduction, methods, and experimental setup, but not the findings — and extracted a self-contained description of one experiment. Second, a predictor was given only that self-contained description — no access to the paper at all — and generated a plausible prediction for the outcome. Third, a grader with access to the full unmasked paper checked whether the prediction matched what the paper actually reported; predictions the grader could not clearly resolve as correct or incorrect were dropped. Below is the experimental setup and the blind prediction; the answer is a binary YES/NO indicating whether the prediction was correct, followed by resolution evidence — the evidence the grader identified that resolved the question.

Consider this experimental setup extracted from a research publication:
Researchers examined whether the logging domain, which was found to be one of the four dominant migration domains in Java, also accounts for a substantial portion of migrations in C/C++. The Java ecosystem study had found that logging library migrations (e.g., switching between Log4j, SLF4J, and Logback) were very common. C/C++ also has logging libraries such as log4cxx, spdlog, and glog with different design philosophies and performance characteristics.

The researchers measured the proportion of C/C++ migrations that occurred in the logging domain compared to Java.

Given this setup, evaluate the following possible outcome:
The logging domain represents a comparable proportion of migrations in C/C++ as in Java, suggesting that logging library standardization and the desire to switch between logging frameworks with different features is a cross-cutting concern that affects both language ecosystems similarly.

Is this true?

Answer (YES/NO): NO